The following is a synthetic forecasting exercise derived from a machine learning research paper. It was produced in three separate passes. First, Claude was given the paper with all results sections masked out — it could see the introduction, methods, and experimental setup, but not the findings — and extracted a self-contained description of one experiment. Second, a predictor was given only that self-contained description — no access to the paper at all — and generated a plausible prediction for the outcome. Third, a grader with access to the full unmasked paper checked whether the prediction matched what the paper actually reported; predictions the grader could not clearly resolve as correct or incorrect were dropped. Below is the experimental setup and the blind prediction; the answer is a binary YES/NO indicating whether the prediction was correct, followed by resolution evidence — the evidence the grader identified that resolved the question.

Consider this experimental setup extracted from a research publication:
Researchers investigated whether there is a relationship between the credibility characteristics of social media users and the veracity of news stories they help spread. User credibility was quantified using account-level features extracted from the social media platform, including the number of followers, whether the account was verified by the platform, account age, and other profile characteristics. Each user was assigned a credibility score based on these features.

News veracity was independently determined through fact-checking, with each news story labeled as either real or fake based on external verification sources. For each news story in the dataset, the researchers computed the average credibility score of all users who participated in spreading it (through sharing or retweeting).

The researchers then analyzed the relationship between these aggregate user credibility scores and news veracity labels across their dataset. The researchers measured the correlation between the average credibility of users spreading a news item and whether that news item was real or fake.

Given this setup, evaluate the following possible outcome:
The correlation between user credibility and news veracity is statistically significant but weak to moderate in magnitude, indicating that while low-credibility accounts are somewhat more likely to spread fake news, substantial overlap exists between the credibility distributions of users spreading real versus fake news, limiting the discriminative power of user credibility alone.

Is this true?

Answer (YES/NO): NO